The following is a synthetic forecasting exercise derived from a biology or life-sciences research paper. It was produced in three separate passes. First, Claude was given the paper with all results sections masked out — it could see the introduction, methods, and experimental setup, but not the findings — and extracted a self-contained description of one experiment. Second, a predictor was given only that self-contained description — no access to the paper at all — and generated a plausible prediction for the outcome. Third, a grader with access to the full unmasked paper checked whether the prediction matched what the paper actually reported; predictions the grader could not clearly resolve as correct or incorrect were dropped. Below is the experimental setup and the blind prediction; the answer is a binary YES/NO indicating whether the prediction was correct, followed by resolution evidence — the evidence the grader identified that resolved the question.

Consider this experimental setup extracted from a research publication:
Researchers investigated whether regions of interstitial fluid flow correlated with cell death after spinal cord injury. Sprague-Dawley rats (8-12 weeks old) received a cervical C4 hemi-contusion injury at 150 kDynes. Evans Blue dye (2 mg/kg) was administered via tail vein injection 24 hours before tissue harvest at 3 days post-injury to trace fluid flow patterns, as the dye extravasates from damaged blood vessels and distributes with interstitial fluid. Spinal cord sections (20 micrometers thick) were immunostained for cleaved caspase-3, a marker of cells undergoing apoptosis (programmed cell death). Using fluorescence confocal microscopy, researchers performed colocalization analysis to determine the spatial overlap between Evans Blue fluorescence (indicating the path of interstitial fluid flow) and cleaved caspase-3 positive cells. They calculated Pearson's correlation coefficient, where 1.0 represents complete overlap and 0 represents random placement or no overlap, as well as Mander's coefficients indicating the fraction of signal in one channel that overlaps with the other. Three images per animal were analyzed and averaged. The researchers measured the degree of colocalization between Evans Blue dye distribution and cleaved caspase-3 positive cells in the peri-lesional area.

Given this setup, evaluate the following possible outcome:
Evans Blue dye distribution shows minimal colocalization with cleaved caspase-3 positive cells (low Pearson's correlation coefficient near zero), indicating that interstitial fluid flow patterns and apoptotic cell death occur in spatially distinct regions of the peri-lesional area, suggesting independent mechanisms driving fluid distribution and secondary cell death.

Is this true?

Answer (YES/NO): NO